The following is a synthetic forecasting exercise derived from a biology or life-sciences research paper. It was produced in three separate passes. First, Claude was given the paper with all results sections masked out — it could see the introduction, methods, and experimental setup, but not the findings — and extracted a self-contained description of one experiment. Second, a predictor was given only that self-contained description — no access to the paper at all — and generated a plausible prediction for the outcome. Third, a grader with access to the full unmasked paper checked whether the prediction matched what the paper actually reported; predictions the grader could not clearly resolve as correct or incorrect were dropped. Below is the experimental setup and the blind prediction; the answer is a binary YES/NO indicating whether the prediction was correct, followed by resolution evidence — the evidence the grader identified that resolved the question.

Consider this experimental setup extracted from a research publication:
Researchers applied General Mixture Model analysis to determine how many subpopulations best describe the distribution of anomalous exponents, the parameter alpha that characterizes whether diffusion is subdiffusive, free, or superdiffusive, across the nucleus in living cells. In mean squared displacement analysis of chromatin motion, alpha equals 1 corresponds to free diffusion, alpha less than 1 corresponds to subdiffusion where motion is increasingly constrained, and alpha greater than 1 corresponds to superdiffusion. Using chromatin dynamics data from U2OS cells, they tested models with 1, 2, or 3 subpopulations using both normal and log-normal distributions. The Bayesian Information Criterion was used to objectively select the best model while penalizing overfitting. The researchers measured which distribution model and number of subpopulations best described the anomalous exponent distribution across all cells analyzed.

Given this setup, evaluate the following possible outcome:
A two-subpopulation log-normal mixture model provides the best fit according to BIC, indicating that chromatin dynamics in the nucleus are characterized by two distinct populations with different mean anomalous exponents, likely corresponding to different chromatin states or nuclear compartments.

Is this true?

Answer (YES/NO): NO